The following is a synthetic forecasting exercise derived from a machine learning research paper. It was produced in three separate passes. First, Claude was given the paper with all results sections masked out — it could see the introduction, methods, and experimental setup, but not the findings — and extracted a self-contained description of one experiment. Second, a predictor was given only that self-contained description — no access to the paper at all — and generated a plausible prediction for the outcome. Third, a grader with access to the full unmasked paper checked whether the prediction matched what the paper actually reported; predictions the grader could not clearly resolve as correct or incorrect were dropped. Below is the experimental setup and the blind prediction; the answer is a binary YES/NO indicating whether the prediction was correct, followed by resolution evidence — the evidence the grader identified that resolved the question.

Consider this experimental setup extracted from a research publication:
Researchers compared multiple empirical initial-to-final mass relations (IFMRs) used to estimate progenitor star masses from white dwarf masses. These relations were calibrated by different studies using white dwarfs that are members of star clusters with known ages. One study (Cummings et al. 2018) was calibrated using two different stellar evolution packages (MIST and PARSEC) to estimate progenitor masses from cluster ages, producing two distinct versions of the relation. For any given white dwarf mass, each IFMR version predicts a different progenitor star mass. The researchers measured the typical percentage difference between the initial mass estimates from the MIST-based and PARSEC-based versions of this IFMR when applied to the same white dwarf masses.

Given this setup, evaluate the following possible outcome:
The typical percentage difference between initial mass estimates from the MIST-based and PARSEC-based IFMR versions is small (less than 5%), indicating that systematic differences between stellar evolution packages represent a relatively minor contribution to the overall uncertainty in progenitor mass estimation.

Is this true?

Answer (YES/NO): YES